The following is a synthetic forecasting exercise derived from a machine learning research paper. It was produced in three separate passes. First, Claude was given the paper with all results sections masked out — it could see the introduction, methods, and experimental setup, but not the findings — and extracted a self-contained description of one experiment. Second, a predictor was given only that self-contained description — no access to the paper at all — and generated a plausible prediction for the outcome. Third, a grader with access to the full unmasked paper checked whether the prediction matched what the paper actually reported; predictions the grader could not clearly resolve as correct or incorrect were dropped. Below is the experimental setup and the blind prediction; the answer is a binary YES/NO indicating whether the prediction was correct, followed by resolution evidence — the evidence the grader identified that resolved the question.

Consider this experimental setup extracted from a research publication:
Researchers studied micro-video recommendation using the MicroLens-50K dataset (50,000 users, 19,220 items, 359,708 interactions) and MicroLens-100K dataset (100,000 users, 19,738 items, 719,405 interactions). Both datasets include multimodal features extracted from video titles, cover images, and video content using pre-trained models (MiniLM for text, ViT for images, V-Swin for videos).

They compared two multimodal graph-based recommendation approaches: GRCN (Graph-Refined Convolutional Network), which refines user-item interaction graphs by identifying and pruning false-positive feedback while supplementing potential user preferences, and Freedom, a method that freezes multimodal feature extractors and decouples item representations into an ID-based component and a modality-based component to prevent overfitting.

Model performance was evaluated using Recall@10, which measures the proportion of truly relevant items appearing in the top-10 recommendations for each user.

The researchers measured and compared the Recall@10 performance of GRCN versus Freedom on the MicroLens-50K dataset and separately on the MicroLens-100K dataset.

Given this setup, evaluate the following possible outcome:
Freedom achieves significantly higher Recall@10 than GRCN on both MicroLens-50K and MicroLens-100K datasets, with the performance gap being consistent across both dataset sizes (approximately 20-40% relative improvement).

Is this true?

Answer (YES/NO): NO